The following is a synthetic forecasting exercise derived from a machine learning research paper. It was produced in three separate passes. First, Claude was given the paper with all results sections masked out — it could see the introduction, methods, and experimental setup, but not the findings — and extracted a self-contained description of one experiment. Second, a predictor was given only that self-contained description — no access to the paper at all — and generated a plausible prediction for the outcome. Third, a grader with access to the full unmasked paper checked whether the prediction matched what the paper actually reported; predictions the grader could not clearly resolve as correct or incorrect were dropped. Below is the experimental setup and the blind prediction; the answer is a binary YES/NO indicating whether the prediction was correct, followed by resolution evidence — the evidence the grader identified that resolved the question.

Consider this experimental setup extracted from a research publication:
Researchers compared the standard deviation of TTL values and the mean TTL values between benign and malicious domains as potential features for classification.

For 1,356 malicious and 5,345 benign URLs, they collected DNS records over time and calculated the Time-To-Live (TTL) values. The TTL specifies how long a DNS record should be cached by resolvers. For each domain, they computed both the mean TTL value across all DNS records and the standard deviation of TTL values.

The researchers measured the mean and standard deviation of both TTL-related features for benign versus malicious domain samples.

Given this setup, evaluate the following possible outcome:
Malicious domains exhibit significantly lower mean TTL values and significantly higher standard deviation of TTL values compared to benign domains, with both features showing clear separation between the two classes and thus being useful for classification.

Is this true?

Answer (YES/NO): NO